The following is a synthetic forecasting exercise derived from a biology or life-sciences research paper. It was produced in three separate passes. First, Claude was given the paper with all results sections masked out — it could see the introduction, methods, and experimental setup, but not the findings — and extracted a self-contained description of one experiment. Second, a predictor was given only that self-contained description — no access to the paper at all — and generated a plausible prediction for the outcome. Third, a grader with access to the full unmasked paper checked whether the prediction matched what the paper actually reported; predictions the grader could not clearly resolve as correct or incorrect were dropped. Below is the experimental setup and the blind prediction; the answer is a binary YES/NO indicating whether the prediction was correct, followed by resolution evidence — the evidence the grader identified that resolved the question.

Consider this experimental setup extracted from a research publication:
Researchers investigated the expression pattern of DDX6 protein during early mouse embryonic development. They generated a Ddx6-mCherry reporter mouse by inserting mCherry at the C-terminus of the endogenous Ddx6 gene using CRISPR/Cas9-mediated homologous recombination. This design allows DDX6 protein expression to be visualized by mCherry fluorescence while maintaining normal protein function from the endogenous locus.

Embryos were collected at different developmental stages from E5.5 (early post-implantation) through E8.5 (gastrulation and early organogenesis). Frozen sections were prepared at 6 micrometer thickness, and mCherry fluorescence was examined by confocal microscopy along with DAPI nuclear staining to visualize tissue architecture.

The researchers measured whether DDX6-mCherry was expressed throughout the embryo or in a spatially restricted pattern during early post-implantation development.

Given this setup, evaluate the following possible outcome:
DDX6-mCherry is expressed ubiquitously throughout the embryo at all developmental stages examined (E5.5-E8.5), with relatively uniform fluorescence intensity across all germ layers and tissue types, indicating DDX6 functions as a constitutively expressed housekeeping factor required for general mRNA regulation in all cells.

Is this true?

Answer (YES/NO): NO